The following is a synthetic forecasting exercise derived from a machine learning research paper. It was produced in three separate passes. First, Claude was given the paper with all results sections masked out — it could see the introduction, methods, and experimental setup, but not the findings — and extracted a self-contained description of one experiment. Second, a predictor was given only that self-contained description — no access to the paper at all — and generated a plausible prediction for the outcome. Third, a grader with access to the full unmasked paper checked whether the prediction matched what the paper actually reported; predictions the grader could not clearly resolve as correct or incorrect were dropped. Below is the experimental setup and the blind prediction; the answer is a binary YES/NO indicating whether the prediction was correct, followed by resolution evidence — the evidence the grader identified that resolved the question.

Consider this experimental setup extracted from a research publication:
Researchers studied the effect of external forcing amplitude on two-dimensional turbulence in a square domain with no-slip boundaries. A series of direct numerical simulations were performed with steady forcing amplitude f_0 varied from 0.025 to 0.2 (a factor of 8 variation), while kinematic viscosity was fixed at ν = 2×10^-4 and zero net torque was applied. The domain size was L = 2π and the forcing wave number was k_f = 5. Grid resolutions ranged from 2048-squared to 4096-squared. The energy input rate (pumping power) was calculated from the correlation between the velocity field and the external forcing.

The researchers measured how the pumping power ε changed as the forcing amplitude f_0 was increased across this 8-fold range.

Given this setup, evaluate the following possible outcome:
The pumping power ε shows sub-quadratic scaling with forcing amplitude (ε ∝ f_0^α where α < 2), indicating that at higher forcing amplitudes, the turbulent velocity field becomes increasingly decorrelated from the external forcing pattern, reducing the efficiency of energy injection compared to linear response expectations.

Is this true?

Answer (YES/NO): YES